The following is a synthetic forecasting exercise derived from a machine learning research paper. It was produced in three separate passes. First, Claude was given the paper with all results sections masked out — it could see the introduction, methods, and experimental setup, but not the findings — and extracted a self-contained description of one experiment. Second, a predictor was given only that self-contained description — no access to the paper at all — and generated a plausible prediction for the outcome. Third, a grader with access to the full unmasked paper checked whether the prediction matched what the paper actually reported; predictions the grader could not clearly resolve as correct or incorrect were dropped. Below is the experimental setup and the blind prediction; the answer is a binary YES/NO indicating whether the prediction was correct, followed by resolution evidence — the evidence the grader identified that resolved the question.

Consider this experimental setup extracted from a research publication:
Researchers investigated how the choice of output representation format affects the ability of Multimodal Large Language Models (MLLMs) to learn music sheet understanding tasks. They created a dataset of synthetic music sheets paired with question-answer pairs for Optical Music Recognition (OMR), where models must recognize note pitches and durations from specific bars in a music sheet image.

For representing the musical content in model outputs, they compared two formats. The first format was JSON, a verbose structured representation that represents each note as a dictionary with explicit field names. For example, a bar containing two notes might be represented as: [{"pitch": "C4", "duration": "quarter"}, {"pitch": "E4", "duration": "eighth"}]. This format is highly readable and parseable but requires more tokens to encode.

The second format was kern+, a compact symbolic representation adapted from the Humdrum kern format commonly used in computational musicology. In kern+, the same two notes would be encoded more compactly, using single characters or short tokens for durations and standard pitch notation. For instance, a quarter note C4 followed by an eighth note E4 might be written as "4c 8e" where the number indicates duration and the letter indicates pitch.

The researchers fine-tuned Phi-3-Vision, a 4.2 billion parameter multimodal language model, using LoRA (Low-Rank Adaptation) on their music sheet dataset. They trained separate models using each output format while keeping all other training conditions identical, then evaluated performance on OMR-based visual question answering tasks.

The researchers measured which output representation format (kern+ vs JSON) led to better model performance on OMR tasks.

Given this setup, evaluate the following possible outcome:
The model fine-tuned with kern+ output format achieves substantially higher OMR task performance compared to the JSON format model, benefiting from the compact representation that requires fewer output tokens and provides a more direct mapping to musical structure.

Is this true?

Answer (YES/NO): YES